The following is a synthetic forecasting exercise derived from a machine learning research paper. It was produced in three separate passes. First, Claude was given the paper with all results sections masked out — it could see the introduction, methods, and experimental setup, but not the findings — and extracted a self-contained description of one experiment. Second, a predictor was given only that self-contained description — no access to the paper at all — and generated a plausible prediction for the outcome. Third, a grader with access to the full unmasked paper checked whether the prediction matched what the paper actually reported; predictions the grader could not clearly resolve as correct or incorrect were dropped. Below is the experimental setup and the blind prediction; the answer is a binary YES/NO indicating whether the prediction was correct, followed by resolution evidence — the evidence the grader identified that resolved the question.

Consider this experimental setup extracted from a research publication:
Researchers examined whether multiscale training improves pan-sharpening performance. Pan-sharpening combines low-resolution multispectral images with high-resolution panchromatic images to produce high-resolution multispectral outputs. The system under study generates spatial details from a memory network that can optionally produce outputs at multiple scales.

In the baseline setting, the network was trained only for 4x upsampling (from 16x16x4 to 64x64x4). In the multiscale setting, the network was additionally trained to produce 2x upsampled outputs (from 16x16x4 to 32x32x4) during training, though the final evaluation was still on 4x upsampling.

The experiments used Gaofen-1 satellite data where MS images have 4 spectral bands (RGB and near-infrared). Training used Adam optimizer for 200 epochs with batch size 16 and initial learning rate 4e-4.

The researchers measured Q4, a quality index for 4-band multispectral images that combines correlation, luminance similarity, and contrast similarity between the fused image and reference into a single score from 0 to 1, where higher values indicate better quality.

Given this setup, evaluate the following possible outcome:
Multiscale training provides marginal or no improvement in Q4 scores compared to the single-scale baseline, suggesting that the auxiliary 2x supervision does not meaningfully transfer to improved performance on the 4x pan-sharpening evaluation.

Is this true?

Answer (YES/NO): YES